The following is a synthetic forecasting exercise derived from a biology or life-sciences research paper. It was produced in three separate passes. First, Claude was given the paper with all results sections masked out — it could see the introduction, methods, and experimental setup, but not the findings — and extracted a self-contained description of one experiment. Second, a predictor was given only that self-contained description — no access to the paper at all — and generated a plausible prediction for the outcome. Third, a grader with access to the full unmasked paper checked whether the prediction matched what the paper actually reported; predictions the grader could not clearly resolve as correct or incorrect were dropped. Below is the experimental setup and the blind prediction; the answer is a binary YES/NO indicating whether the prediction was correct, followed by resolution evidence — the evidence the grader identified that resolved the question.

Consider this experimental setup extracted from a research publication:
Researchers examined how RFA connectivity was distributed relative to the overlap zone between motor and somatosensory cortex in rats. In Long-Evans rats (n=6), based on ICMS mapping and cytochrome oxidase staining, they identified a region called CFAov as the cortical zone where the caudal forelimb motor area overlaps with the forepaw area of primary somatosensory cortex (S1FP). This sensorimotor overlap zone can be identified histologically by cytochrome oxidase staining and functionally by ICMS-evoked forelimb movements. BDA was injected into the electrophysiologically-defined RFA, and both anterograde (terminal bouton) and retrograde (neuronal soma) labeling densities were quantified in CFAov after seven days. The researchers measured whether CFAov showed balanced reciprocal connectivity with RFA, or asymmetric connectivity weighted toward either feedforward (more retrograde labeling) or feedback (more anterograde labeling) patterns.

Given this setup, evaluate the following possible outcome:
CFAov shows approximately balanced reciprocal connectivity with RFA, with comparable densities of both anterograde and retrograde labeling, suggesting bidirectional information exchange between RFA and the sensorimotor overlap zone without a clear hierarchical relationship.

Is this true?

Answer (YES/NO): NO